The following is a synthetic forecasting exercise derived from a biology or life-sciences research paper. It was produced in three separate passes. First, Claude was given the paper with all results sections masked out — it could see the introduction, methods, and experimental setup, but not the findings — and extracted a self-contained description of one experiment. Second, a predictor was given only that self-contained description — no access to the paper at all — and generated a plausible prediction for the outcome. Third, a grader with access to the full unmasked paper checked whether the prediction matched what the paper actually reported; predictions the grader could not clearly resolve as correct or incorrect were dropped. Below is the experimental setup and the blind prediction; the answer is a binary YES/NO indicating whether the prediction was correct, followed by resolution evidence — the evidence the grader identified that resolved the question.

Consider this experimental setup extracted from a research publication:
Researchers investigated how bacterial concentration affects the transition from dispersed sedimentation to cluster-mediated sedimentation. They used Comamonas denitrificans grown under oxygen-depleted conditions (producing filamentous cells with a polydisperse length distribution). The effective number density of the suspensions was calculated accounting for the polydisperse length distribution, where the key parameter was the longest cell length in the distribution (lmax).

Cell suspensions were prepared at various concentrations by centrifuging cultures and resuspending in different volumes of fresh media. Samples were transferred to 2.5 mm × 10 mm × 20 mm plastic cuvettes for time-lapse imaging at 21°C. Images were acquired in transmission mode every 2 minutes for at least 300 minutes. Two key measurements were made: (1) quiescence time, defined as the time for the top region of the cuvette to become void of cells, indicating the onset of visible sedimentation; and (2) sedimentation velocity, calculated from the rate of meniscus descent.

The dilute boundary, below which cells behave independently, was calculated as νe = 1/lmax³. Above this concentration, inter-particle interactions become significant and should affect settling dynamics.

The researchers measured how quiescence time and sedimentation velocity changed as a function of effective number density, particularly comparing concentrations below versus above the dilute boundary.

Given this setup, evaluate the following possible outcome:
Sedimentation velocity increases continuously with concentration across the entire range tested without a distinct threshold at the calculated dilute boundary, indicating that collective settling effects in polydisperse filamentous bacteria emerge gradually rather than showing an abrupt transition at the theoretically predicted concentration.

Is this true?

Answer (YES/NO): NO